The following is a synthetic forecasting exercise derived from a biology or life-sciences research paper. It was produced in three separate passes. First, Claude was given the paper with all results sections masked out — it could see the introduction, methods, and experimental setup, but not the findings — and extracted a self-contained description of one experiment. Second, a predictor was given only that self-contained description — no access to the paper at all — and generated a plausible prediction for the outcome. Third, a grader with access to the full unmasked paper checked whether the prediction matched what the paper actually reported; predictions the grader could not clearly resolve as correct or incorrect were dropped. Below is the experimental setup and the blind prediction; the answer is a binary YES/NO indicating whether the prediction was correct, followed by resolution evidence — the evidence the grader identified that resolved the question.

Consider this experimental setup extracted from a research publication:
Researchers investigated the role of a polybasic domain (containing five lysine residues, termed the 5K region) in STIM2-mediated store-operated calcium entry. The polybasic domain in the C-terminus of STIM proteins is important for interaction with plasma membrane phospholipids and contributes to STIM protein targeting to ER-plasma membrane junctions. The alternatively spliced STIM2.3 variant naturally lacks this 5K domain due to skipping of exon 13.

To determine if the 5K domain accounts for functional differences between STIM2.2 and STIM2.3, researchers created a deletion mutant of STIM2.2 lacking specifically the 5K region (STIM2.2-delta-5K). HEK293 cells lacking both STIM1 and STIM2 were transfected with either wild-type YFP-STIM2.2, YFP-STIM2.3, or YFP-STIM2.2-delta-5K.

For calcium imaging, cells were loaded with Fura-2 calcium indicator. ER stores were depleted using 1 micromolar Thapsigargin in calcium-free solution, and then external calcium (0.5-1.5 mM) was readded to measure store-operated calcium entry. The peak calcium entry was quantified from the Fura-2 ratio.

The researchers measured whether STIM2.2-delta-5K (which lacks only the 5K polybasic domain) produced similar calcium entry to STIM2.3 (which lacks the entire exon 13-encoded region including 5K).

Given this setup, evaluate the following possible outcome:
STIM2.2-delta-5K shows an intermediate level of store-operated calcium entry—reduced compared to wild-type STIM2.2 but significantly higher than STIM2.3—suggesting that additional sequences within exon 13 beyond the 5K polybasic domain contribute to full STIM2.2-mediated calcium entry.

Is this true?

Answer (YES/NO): NO